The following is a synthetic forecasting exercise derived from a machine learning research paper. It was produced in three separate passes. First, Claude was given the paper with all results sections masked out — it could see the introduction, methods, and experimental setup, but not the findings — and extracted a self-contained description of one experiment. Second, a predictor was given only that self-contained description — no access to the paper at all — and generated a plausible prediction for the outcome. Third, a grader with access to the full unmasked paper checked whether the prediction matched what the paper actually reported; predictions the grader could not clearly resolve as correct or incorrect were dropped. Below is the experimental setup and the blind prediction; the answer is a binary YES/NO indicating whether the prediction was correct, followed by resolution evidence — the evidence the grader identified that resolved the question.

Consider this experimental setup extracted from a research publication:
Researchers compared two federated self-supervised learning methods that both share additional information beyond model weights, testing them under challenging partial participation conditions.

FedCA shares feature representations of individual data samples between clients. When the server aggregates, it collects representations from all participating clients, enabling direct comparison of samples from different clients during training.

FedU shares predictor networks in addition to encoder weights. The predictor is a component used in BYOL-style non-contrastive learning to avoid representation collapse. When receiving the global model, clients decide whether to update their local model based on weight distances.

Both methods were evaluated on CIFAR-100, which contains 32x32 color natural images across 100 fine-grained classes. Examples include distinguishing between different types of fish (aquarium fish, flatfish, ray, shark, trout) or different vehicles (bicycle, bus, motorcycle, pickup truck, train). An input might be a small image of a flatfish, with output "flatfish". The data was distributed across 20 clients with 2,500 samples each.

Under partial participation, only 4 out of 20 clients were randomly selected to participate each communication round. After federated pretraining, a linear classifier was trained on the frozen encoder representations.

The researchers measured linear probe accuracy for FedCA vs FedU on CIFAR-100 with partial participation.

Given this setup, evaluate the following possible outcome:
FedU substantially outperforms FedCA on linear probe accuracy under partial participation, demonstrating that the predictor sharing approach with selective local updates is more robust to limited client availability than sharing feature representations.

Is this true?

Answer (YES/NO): NO